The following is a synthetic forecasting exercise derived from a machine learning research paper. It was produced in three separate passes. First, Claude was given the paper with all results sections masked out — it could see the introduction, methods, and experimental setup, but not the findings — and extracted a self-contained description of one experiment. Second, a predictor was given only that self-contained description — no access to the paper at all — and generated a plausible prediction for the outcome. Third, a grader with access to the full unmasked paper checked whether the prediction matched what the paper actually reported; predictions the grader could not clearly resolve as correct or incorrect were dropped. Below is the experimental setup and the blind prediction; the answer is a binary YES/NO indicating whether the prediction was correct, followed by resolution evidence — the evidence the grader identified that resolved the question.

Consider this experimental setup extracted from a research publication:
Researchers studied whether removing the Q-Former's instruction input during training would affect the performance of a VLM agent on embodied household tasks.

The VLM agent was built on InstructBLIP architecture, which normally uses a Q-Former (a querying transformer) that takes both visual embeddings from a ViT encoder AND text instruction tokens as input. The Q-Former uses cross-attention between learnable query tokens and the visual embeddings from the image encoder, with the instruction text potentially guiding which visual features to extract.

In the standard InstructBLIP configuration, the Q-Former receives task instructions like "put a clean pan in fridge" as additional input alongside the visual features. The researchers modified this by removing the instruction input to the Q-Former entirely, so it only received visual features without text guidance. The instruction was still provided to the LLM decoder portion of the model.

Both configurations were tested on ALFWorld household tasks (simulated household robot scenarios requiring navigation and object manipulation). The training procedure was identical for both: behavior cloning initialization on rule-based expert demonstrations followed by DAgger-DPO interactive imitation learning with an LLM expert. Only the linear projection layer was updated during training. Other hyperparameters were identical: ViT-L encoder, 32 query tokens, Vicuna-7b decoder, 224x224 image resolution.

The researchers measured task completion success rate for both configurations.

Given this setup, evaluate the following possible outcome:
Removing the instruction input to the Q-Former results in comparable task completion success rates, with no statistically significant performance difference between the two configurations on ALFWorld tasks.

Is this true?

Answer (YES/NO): NO